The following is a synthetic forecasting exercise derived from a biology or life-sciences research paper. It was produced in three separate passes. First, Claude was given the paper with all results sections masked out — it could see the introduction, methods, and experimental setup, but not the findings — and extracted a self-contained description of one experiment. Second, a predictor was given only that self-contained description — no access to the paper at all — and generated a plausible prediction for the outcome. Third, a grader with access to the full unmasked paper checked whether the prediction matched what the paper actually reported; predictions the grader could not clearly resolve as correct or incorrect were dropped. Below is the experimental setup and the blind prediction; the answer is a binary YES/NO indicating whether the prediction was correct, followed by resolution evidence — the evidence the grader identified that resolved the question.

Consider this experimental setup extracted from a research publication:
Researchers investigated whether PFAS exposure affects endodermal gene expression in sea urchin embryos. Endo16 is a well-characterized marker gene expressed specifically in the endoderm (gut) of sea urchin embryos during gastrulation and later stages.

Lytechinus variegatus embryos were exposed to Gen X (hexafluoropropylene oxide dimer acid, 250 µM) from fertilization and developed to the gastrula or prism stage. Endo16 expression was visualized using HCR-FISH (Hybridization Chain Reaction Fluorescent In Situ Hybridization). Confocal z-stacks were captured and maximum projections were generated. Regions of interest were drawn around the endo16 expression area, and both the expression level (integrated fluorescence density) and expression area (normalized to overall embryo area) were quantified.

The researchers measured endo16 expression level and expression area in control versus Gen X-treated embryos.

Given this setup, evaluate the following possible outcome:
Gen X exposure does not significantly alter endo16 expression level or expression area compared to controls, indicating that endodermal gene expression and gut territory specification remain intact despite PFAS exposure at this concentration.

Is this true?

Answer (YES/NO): NO